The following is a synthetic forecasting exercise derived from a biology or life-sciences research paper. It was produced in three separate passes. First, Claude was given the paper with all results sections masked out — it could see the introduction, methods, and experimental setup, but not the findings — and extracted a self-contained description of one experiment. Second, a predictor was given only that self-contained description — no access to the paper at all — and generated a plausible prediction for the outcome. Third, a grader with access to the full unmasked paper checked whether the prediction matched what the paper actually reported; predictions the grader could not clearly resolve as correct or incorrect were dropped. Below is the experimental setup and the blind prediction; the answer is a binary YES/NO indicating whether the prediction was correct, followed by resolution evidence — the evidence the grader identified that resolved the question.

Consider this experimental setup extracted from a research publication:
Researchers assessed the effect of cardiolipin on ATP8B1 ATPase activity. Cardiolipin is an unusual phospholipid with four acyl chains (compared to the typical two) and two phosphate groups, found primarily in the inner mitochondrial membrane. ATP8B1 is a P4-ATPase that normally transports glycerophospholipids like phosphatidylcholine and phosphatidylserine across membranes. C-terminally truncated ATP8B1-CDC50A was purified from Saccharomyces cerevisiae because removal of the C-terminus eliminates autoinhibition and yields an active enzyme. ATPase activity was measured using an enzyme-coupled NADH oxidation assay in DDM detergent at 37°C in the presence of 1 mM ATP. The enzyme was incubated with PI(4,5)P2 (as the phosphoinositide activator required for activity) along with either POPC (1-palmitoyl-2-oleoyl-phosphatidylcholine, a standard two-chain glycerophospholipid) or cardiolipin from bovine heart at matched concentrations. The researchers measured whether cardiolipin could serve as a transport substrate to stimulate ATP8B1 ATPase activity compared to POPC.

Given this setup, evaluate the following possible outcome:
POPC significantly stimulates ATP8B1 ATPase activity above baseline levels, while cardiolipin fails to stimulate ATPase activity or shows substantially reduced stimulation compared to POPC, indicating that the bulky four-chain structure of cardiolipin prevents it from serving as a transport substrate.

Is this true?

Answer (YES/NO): YES